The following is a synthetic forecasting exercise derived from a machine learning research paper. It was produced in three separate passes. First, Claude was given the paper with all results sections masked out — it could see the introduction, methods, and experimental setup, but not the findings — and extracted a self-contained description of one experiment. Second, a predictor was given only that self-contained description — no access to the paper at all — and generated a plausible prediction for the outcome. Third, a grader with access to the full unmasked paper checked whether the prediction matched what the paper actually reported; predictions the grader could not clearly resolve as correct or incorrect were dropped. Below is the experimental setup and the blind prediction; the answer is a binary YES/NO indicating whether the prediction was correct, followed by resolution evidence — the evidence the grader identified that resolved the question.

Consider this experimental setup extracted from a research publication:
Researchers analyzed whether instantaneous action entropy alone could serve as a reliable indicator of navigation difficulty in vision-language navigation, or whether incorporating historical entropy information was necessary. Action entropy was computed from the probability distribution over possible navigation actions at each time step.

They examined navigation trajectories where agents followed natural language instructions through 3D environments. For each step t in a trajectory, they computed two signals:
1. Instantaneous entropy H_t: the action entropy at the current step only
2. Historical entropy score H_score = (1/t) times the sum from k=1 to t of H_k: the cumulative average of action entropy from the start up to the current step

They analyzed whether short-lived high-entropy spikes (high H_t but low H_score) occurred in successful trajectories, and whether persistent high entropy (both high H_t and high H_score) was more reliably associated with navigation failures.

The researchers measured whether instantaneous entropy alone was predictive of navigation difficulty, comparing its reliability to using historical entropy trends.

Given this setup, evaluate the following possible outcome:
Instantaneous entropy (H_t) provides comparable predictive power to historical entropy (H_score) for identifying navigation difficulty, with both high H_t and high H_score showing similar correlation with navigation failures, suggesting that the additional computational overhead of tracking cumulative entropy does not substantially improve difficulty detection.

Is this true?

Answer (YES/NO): NO